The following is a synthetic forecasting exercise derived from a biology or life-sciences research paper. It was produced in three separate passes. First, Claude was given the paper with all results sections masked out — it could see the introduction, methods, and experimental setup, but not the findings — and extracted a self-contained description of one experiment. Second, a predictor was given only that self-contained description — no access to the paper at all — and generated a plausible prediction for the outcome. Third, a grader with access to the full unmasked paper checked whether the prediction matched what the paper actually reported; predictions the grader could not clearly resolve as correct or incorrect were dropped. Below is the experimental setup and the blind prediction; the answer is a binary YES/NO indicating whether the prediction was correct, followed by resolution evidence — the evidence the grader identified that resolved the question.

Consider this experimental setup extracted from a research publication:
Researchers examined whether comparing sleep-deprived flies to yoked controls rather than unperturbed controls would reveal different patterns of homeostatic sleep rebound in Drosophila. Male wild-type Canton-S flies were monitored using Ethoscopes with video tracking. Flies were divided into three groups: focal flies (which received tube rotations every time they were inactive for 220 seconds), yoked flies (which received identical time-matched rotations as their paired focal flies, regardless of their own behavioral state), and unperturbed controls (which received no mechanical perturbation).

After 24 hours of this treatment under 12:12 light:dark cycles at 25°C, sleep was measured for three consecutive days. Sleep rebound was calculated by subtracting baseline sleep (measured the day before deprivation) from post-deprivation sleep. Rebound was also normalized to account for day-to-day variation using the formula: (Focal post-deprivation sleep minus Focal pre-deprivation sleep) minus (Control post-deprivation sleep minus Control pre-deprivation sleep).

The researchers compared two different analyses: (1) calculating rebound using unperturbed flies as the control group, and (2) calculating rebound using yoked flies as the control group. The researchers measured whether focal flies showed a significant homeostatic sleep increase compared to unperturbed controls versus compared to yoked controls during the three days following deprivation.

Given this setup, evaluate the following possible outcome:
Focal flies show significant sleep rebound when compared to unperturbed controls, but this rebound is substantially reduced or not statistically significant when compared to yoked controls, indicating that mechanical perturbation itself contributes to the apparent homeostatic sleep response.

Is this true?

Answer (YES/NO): NO